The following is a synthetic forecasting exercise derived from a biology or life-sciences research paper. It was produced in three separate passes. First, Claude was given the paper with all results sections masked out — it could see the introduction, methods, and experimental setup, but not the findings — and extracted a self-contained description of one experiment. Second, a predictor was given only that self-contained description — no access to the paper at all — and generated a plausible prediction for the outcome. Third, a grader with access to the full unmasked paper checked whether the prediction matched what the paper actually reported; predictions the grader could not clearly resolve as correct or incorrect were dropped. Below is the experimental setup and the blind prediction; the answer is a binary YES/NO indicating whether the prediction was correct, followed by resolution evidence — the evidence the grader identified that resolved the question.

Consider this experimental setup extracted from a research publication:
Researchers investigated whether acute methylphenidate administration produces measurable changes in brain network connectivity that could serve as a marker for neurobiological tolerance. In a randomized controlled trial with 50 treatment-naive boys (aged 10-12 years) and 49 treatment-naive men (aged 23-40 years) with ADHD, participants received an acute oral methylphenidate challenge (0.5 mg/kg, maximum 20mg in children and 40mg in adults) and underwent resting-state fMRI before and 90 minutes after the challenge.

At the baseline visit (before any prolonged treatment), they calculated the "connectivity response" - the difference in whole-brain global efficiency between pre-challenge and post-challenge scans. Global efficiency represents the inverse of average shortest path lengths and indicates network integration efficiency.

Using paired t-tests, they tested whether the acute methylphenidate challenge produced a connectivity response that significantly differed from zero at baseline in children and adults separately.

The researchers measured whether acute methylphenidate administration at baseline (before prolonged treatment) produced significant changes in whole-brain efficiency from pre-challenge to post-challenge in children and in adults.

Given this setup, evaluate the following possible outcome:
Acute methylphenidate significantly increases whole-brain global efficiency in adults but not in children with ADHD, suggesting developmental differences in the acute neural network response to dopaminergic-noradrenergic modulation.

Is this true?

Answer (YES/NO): NO